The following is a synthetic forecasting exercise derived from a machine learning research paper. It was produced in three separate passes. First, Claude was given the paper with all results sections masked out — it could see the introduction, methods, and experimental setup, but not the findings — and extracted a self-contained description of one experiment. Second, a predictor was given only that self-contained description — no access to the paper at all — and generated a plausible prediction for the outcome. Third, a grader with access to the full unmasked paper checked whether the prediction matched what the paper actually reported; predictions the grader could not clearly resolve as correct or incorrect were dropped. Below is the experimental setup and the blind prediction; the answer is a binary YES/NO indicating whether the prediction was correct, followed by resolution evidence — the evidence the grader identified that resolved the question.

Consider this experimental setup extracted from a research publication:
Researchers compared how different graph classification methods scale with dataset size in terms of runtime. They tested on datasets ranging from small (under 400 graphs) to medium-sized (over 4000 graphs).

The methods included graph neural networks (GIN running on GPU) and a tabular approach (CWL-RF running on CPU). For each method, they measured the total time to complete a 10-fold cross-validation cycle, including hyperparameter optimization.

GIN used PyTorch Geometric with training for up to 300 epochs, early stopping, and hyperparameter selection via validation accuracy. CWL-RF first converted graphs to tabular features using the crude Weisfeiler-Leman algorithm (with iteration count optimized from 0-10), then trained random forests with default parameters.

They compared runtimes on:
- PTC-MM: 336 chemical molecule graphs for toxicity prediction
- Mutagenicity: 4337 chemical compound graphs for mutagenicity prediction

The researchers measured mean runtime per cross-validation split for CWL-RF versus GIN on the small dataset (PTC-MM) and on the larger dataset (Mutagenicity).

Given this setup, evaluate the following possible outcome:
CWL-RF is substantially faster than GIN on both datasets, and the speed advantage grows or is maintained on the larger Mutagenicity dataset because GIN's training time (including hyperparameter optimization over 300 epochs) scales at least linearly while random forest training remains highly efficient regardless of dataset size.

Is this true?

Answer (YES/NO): NO